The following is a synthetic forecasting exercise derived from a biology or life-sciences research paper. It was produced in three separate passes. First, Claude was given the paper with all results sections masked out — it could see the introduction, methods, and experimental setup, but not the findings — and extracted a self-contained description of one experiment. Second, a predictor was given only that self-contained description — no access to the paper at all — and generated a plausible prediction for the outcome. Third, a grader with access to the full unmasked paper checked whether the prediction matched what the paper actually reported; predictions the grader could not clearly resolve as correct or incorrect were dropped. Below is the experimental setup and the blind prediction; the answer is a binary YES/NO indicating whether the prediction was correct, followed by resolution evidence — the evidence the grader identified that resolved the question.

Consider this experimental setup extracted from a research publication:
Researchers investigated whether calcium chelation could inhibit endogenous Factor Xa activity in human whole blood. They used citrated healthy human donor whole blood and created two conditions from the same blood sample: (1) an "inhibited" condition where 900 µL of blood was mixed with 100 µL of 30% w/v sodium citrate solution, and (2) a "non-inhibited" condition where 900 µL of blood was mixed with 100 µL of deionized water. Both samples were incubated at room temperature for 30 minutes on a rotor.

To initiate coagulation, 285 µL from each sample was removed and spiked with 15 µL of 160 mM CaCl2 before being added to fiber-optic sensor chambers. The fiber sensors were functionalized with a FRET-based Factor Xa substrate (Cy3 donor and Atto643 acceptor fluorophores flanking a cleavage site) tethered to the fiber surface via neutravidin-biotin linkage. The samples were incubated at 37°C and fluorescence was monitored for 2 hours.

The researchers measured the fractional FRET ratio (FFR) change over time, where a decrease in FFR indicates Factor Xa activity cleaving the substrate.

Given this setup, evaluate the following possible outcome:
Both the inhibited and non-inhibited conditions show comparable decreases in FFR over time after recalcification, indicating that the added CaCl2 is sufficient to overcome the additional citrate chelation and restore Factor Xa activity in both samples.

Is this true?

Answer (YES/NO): NO